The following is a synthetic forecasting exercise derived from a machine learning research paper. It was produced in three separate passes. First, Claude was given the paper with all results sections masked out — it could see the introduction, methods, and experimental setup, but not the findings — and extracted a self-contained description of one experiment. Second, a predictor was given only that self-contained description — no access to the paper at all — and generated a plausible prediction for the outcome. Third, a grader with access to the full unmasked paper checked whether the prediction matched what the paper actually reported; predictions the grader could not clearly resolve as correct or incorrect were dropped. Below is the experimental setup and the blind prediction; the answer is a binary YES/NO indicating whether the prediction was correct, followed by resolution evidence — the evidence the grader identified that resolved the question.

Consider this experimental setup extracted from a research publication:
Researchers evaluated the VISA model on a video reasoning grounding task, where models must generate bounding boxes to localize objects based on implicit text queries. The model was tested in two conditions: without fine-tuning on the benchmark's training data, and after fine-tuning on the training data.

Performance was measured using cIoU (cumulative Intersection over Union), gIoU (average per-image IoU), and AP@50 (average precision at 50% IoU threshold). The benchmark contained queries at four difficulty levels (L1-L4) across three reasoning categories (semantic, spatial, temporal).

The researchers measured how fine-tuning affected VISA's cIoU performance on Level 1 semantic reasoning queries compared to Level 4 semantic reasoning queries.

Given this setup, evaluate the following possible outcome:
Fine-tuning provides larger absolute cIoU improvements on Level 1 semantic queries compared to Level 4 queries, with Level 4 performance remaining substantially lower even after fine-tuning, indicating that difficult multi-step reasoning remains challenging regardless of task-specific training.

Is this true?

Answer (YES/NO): YES